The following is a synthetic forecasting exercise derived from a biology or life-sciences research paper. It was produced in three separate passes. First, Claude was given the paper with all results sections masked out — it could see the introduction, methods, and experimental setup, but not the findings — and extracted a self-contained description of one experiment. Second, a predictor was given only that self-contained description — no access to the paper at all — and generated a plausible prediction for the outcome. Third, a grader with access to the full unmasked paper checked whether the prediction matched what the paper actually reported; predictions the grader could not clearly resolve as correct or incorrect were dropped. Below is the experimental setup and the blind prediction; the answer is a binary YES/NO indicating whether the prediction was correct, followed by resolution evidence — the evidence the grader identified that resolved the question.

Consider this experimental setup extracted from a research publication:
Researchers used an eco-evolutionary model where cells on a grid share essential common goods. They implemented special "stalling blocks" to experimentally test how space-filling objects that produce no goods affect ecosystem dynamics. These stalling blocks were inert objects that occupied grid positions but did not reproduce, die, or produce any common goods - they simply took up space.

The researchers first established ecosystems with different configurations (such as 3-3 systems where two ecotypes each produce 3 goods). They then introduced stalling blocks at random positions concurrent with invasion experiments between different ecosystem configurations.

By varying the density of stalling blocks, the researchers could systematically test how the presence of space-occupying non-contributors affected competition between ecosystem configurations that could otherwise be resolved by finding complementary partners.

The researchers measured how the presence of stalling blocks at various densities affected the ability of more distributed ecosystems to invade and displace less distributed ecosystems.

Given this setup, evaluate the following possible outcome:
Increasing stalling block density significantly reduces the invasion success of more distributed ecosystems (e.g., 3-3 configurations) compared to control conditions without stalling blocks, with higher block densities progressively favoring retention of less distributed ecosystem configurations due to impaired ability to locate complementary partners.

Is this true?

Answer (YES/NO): YES